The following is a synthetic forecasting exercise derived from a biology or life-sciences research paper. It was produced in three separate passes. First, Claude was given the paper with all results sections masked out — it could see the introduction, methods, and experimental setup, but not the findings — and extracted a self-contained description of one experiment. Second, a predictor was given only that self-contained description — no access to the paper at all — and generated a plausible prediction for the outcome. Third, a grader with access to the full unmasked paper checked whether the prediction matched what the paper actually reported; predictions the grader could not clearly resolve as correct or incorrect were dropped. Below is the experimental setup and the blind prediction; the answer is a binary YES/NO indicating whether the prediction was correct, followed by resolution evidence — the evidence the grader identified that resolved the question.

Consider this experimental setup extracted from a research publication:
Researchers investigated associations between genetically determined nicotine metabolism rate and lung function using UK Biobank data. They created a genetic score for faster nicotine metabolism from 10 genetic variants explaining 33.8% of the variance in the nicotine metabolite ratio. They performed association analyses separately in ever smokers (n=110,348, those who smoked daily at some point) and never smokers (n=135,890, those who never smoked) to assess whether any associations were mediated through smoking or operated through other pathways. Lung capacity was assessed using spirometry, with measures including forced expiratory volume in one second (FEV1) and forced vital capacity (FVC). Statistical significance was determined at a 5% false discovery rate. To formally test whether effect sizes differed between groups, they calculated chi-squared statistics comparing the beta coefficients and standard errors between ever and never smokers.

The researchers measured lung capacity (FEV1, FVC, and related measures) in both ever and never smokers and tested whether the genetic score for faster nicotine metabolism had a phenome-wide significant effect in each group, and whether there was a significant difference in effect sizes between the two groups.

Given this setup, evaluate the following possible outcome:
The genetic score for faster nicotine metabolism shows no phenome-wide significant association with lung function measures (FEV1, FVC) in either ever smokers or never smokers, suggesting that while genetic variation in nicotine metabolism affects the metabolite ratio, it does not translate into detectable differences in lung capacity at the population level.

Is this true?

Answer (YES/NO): NO